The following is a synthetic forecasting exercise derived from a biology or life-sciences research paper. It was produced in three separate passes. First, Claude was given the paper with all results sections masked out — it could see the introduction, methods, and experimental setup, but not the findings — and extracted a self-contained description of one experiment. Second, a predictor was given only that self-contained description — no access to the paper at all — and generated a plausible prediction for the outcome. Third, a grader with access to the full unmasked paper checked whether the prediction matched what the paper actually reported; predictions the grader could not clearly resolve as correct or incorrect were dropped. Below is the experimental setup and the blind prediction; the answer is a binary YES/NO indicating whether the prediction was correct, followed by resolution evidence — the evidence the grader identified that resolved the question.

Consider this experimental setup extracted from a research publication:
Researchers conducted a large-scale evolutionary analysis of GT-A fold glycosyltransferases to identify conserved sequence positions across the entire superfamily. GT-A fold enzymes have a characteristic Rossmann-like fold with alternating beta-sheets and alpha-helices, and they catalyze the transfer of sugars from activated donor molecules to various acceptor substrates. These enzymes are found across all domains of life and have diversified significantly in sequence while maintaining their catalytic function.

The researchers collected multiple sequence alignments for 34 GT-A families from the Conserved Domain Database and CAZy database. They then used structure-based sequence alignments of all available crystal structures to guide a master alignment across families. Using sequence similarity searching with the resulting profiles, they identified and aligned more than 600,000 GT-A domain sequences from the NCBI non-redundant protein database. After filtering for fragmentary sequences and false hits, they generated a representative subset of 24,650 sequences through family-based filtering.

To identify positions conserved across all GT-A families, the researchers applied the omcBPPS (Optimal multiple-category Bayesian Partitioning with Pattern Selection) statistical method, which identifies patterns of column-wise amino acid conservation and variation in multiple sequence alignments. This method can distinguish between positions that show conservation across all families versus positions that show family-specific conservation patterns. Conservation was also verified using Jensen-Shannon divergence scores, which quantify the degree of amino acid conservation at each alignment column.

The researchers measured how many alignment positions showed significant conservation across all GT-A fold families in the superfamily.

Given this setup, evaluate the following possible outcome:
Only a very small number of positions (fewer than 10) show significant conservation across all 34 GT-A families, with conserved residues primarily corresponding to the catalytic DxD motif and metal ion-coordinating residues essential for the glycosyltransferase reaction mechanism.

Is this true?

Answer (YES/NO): NO